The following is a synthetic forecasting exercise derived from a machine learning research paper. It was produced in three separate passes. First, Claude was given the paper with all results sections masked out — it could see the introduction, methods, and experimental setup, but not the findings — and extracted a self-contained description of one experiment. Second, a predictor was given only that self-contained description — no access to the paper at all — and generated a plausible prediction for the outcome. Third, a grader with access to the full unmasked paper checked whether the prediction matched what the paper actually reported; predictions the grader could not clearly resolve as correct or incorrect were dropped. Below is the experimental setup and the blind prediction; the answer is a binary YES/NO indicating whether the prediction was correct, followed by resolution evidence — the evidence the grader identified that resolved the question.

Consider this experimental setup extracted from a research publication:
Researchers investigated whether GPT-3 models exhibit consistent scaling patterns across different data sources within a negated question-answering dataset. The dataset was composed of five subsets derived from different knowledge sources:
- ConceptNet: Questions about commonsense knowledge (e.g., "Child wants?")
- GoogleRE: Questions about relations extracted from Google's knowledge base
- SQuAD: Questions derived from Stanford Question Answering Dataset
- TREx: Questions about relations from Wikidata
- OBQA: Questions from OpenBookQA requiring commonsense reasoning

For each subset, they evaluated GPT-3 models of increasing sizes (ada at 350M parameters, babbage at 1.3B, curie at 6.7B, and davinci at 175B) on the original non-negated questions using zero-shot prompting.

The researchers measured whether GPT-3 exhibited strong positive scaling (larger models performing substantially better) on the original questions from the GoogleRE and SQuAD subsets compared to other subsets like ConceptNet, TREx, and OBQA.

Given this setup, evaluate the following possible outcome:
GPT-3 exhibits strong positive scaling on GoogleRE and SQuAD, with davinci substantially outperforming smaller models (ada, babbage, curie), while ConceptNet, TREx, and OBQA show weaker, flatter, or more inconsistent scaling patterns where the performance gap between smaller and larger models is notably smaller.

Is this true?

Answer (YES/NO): NO